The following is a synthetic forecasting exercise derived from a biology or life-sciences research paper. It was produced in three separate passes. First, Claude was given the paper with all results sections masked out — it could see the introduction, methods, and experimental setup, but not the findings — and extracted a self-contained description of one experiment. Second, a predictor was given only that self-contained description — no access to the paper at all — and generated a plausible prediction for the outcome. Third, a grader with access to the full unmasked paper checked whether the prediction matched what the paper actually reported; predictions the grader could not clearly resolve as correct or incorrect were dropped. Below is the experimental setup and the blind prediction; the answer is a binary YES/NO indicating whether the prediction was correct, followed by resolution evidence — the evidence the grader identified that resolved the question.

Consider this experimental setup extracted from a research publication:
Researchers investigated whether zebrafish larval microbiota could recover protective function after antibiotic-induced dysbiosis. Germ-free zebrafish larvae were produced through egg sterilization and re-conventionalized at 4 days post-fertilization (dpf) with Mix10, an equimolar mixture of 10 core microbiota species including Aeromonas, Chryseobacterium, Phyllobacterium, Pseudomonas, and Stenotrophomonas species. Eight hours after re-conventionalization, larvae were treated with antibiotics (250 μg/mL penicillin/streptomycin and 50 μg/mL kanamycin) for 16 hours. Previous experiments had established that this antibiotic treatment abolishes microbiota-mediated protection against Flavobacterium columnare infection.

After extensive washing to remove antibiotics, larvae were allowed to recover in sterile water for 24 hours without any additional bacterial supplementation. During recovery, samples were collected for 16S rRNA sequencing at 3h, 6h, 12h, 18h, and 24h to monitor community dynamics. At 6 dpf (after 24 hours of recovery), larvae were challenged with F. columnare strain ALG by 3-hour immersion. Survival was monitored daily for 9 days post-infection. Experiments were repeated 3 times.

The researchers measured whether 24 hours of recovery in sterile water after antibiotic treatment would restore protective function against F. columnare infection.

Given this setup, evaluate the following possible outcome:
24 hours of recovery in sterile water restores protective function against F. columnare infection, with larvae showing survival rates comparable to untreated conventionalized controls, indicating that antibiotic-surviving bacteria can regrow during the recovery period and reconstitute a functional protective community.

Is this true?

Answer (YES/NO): NO